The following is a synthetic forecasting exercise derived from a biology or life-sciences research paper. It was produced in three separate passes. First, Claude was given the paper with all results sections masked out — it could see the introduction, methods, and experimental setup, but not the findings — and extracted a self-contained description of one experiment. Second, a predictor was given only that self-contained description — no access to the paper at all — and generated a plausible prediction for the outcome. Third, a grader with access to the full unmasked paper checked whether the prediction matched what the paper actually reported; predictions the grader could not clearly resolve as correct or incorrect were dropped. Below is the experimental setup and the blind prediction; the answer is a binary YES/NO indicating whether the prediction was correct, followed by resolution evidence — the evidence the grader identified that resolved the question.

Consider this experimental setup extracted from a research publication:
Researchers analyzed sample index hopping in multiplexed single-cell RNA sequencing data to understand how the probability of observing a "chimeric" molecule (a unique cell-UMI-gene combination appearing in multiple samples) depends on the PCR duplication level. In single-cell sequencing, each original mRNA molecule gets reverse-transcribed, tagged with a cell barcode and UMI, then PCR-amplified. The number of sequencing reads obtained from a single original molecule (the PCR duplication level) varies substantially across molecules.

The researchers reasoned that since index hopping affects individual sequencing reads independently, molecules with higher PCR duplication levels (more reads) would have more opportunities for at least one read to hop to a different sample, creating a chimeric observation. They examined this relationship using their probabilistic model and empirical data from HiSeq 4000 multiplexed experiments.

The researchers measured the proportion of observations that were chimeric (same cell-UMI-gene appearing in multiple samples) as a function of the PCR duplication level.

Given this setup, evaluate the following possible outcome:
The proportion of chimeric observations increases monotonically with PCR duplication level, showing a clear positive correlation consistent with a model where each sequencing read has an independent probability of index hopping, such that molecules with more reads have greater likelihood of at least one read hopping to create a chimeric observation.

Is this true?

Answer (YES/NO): YES